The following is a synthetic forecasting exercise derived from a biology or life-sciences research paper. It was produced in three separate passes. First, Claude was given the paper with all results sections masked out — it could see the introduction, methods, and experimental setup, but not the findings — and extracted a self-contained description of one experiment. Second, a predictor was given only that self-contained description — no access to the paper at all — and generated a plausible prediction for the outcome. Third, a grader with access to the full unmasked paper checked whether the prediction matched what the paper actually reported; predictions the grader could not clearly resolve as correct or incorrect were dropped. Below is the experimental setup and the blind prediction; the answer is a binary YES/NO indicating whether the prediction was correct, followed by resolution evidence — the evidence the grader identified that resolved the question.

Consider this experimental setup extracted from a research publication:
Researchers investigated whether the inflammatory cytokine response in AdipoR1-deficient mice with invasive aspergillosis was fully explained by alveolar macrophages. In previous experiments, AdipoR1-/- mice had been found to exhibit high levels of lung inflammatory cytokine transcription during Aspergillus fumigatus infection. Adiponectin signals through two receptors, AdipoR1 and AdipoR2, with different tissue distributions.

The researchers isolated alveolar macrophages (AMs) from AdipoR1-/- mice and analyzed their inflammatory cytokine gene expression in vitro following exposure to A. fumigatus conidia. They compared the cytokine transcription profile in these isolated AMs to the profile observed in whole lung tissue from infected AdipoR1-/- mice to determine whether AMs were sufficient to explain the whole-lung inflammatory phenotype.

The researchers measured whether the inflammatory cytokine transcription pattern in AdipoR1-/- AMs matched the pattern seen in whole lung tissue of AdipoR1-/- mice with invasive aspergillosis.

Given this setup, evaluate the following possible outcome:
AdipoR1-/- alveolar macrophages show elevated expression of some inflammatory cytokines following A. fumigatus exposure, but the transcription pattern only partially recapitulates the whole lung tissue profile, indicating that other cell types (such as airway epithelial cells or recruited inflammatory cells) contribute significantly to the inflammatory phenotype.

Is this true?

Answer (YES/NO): YES